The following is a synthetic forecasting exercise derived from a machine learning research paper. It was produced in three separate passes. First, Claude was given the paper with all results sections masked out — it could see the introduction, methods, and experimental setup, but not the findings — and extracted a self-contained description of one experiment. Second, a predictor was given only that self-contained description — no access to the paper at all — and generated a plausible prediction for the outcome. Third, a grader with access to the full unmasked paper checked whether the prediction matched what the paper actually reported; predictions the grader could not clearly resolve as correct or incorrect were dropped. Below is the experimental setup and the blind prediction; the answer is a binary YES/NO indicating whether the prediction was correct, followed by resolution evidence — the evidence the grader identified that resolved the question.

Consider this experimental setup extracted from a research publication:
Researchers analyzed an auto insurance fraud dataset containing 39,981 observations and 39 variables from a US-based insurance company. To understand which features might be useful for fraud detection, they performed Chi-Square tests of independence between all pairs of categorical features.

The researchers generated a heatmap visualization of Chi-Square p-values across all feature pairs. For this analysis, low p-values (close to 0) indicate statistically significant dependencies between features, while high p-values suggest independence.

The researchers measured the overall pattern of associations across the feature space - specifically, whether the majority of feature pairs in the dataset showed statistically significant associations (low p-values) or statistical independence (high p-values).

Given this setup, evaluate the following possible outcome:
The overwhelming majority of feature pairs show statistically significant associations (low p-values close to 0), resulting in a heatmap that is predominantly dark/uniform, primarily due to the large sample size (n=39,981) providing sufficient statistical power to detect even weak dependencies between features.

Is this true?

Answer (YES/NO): YES